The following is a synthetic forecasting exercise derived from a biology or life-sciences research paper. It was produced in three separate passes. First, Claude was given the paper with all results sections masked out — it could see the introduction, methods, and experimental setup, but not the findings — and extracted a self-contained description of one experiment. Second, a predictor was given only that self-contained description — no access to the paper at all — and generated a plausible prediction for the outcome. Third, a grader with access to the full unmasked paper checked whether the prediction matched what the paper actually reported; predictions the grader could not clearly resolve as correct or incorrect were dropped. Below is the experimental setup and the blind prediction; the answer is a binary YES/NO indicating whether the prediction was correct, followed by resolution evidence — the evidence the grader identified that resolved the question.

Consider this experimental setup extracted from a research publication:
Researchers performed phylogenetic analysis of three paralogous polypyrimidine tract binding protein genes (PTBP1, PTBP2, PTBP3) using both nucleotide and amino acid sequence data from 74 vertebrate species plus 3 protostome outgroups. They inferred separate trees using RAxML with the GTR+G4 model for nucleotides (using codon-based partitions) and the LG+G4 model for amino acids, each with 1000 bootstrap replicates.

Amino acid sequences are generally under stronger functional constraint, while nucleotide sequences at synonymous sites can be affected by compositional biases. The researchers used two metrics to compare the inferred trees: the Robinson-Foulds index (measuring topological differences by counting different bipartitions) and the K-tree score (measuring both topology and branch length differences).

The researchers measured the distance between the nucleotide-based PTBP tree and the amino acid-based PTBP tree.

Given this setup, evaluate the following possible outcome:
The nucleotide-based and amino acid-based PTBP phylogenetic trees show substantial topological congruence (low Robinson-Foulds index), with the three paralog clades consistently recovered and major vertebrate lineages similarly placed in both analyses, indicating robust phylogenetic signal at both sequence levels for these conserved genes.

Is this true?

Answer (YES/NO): NO